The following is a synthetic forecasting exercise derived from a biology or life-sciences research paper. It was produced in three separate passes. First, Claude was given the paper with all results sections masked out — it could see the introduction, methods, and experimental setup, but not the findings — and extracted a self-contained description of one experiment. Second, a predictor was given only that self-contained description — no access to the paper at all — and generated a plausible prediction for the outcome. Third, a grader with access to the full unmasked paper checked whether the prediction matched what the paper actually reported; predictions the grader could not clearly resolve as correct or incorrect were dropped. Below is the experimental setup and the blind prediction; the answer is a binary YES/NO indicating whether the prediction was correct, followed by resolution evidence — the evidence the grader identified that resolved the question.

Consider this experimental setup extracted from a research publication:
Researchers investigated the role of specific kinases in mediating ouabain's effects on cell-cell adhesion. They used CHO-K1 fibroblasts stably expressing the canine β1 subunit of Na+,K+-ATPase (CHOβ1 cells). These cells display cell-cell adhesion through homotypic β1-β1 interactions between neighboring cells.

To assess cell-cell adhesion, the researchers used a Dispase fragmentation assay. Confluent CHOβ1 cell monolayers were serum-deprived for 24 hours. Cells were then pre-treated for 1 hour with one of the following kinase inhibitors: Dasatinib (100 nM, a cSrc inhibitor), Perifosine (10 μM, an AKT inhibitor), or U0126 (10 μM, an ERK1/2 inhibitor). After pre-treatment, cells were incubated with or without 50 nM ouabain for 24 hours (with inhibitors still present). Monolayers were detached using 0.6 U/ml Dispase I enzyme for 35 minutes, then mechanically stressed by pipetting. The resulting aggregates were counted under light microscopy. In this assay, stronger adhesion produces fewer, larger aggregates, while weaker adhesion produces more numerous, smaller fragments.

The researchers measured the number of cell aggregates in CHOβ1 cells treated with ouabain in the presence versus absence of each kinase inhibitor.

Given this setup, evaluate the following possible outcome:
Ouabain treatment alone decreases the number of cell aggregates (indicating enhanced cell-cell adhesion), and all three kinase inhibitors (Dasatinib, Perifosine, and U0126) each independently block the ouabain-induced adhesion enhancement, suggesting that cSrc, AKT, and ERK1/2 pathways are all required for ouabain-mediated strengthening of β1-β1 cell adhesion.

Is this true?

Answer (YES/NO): NO